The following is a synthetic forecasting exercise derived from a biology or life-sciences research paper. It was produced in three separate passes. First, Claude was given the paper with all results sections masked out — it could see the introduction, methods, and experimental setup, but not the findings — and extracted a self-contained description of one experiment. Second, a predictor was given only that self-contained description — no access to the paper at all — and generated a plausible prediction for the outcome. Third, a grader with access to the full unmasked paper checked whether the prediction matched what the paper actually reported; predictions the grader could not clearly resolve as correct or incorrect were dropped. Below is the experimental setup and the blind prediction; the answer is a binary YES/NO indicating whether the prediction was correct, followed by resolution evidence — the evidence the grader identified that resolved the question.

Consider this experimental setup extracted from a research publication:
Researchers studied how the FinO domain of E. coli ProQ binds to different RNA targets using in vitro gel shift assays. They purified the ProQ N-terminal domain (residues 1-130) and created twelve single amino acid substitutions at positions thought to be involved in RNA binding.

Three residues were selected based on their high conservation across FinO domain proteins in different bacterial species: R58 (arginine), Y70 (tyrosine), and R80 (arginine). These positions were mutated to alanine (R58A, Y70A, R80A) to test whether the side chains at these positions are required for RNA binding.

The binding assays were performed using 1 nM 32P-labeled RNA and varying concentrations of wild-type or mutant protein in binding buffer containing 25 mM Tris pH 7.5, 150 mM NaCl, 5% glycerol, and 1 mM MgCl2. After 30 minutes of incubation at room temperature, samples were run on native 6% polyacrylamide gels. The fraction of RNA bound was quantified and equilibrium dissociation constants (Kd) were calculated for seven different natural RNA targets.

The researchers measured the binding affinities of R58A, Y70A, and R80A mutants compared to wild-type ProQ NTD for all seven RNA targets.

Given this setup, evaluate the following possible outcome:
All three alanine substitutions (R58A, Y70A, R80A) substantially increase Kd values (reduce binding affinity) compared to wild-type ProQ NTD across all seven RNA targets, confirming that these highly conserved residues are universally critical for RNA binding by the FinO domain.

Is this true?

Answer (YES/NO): YES